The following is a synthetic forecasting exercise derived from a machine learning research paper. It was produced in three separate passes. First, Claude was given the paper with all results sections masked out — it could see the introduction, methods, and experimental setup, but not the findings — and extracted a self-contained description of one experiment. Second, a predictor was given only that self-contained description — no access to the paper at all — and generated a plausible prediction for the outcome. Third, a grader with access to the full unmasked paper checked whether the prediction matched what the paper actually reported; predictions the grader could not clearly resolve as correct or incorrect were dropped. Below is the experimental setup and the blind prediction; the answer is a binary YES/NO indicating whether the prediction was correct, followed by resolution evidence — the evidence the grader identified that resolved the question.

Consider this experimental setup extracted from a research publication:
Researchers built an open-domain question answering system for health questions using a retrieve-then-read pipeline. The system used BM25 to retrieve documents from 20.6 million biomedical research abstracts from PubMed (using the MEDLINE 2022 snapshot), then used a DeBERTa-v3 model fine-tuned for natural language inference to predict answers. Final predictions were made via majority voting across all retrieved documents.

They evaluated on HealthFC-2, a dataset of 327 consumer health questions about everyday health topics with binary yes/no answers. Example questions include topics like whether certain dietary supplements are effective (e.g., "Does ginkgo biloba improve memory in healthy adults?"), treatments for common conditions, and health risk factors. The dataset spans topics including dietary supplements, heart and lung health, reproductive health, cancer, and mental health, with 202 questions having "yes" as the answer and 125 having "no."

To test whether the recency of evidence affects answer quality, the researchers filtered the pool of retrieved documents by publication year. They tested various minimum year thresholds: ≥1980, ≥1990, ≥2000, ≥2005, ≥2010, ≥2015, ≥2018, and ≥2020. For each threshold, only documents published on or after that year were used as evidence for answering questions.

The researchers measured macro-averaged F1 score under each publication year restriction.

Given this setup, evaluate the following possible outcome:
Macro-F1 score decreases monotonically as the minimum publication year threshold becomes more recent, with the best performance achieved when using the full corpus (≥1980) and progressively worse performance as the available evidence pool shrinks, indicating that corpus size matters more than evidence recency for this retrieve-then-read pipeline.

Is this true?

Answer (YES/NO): NO